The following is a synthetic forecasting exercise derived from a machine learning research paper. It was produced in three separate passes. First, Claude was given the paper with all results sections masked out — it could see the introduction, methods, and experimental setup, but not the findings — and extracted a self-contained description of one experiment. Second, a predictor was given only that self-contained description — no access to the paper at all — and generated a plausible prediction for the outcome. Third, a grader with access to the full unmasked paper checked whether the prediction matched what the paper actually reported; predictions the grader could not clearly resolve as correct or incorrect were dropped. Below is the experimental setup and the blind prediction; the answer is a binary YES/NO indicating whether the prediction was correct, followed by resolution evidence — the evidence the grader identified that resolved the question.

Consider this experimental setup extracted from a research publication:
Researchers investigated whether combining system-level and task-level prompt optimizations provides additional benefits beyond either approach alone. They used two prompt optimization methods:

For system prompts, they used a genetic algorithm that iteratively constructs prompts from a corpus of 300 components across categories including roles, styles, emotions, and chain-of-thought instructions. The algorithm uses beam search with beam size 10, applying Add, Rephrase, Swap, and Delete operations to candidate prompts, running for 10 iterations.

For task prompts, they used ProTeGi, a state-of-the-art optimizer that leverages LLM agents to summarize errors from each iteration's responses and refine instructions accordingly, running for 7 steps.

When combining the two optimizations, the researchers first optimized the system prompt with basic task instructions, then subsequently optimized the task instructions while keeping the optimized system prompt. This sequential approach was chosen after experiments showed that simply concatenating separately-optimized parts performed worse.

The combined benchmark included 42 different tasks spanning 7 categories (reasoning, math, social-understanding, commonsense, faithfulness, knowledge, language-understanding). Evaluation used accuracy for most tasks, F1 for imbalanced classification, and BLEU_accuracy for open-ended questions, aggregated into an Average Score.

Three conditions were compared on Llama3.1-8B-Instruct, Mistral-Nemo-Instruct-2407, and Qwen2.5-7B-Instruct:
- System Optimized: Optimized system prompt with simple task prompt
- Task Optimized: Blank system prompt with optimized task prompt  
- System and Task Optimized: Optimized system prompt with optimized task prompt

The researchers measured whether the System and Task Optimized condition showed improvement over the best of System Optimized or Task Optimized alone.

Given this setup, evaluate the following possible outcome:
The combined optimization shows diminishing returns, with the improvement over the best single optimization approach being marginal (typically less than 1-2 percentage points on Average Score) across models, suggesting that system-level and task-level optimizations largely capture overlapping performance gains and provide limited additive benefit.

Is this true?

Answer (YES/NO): NO